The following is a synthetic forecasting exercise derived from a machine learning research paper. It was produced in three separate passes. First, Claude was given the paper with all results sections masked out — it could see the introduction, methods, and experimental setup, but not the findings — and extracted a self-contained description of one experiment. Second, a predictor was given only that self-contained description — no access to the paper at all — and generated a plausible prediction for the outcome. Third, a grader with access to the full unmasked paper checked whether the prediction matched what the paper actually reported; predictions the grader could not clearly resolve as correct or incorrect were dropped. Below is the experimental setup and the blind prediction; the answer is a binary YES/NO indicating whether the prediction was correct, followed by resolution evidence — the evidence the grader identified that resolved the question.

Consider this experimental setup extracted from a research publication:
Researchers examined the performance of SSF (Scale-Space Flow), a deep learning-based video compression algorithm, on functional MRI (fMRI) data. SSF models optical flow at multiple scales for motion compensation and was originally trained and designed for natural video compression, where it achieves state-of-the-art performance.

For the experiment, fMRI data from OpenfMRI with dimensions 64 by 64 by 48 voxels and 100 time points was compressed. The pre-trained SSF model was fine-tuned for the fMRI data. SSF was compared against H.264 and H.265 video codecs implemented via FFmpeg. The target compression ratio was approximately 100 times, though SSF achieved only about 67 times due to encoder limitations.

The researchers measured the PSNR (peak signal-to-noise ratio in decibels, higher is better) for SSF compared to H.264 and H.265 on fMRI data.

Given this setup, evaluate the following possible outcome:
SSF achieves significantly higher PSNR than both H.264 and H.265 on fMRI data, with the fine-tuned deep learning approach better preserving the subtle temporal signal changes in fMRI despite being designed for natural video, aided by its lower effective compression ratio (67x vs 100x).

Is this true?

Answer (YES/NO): NO